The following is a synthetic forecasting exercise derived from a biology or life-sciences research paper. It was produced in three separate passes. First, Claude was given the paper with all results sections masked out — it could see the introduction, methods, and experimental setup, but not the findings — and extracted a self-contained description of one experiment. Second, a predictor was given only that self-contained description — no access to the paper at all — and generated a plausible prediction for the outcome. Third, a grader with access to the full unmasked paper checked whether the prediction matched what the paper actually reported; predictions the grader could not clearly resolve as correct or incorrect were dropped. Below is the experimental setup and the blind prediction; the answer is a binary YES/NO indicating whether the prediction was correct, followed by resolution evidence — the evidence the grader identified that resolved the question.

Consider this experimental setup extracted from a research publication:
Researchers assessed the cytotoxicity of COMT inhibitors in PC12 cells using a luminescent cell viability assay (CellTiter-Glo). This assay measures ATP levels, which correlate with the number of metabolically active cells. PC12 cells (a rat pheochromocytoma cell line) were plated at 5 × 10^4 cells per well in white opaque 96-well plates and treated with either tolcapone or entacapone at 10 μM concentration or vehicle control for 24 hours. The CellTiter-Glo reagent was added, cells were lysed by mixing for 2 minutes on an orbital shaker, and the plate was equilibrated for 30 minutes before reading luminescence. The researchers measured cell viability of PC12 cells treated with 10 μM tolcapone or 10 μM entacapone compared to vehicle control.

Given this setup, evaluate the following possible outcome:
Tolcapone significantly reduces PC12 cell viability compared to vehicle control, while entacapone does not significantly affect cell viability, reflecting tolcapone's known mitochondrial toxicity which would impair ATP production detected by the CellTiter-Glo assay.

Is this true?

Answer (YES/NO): NO